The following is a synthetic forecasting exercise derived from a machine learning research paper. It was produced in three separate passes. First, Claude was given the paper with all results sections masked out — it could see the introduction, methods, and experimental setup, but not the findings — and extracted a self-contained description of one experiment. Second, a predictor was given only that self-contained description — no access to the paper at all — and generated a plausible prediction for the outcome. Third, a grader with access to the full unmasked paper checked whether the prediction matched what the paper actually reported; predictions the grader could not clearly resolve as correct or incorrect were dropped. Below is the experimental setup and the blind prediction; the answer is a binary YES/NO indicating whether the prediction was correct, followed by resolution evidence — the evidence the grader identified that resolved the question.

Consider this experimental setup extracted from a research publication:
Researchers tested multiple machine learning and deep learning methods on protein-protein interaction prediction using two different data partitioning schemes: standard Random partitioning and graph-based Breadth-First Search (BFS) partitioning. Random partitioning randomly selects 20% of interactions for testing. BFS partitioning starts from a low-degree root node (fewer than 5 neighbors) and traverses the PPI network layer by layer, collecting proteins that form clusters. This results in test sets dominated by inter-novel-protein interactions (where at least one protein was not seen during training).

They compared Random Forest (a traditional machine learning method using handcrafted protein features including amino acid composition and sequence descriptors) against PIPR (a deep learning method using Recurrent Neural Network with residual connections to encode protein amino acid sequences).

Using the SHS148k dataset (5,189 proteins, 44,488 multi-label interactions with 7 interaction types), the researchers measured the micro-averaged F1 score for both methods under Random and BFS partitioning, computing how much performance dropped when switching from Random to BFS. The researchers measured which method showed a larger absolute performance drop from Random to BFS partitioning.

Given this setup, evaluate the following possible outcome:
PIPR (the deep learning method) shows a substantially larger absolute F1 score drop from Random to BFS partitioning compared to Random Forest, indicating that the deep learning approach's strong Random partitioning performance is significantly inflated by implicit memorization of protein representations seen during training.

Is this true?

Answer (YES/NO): NO